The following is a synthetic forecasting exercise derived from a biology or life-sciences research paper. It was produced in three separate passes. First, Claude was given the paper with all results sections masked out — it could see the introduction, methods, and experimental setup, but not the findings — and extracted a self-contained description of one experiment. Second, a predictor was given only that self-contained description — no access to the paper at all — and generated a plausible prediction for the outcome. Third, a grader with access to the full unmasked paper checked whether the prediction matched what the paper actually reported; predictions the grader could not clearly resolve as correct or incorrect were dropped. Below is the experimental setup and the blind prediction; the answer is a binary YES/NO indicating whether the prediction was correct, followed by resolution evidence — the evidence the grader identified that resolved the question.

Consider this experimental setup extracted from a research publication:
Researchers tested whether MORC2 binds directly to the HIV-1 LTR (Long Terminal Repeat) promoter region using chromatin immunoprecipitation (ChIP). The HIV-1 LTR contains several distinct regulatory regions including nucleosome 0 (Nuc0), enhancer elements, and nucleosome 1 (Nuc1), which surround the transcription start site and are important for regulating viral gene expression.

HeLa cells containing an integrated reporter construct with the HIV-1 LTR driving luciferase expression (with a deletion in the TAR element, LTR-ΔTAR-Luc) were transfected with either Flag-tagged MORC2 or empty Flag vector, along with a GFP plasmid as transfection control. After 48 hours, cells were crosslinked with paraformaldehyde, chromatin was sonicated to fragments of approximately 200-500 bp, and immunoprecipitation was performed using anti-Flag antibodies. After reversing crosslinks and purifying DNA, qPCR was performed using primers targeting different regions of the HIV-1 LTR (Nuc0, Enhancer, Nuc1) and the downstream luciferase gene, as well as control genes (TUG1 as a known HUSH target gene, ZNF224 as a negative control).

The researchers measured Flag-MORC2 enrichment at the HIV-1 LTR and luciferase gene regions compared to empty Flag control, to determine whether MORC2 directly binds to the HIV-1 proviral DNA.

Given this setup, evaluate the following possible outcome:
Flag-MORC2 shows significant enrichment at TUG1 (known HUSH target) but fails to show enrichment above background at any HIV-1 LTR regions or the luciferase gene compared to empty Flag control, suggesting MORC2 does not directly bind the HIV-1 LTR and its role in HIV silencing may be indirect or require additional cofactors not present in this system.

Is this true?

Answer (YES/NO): NO